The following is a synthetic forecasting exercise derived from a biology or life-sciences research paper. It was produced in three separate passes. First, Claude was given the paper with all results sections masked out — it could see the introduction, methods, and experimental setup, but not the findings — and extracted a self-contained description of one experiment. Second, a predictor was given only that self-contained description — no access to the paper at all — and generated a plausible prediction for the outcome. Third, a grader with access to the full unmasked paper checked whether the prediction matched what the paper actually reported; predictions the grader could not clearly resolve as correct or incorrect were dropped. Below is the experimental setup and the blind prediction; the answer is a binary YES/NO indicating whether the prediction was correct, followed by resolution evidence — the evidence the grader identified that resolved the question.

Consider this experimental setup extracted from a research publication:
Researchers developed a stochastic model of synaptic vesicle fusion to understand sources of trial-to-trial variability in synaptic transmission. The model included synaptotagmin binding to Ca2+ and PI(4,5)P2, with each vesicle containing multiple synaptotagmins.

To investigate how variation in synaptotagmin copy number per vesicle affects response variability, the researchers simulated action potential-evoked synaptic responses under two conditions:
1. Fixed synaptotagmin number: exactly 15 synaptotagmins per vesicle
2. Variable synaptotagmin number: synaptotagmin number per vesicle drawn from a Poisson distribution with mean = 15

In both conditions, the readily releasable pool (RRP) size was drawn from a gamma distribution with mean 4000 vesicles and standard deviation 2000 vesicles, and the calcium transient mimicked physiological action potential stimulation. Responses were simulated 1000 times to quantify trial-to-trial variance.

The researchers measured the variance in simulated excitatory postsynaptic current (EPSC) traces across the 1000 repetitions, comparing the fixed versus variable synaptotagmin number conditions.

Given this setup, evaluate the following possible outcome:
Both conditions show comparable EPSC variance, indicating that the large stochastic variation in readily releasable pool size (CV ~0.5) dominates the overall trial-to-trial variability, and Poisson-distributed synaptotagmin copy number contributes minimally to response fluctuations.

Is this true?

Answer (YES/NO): YES